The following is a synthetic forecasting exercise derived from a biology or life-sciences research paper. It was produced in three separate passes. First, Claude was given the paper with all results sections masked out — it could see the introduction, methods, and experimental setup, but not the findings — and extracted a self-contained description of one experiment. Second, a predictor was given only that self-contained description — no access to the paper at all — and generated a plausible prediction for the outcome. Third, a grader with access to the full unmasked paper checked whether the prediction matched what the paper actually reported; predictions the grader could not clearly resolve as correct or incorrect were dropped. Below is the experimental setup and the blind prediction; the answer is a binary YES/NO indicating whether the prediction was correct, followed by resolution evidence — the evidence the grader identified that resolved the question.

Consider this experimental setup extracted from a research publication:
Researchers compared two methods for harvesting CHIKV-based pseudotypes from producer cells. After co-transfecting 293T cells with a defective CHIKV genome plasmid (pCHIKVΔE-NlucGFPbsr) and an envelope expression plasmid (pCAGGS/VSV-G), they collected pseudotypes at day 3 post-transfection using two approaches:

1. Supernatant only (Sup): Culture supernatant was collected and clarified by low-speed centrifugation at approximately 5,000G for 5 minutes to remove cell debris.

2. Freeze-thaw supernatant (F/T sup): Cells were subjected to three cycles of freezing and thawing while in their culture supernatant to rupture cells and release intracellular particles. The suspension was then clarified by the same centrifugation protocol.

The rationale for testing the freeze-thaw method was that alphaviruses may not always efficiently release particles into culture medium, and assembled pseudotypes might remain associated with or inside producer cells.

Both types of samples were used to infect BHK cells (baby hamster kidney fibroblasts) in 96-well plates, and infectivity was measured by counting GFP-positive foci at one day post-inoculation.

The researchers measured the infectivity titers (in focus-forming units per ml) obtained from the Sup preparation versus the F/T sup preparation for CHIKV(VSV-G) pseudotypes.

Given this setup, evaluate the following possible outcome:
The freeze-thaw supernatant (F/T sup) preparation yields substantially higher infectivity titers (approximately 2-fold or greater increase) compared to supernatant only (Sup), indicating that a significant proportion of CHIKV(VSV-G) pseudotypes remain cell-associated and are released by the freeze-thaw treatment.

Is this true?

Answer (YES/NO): YES